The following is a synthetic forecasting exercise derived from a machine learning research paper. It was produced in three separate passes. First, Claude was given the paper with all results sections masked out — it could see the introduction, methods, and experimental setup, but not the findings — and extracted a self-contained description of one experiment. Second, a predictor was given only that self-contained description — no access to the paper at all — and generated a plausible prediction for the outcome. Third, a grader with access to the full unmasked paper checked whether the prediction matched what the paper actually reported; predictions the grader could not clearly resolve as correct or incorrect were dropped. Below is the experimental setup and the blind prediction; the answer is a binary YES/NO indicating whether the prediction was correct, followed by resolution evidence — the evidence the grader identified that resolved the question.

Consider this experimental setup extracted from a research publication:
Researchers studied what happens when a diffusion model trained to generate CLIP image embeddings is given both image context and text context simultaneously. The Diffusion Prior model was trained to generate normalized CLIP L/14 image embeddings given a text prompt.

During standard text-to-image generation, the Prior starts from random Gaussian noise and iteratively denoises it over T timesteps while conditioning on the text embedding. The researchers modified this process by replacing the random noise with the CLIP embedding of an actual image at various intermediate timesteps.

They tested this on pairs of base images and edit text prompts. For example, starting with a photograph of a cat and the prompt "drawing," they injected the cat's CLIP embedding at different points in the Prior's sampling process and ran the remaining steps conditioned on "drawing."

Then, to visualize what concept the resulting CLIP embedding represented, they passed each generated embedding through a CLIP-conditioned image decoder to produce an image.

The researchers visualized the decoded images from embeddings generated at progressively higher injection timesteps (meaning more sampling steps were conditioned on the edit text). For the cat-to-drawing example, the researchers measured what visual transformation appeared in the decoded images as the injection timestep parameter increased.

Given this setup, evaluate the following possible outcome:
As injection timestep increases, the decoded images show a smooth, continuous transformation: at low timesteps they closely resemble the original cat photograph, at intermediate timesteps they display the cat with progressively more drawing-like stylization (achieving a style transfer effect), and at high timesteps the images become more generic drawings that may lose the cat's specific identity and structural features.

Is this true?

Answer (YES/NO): NO